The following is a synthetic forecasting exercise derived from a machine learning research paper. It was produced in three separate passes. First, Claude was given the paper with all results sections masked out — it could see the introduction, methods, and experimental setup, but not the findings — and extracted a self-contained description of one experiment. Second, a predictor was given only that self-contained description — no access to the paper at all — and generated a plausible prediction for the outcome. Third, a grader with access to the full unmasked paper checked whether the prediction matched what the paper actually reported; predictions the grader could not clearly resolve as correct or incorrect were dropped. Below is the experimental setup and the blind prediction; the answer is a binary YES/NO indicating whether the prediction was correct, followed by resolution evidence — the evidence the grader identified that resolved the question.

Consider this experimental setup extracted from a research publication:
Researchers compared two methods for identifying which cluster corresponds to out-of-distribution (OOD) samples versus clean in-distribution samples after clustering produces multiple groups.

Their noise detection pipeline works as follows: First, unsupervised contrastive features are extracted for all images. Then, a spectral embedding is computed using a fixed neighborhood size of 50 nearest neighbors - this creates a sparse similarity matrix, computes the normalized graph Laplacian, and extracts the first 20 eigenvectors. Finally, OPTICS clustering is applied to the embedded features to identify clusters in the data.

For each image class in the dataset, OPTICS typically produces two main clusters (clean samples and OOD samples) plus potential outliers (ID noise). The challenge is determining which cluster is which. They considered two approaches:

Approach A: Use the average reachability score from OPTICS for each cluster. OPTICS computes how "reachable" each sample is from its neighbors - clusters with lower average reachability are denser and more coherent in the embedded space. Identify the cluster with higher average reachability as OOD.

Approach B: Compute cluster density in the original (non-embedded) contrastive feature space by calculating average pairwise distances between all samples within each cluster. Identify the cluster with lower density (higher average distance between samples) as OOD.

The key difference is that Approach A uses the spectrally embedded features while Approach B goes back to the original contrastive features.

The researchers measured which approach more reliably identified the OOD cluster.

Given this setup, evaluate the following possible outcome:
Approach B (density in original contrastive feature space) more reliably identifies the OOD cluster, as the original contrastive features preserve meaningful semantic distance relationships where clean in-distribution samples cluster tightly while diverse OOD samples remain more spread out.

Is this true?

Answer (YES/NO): YES